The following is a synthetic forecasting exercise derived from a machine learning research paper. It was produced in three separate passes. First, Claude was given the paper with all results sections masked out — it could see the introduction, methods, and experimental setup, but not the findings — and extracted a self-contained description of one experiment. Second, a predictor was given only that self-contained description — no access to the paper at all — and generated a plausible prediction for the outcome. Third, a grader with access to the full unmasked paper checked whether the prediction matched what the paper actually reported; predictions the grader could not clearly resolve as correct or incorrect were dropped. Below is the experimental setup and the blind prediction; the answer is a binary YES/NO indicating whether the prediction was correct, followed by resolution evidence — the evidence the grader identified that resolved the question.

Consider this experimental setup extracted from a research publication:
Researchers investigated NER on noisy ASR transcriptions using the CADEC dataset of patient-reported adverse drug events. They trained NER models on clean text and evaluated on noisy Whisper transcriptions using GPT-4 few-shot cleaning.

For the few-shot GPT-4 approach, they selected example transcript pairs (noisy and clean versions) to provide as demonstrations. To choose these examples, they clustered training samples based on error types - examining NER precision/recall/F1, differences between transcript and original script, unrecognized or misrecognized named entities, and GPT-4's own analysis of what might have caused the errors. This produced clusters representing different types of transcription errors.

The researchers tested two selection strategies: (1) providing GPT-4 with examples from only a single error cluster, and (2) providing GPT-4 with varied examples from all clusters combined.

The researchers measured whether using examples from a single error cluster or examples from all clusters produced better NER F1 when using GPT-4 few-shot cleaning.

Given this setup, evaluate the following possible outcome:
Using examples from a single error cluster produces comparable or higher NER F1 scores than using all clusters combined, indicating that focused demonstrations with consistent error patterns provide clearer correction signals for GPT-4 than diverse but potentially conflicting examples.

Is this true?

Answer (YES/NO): NO